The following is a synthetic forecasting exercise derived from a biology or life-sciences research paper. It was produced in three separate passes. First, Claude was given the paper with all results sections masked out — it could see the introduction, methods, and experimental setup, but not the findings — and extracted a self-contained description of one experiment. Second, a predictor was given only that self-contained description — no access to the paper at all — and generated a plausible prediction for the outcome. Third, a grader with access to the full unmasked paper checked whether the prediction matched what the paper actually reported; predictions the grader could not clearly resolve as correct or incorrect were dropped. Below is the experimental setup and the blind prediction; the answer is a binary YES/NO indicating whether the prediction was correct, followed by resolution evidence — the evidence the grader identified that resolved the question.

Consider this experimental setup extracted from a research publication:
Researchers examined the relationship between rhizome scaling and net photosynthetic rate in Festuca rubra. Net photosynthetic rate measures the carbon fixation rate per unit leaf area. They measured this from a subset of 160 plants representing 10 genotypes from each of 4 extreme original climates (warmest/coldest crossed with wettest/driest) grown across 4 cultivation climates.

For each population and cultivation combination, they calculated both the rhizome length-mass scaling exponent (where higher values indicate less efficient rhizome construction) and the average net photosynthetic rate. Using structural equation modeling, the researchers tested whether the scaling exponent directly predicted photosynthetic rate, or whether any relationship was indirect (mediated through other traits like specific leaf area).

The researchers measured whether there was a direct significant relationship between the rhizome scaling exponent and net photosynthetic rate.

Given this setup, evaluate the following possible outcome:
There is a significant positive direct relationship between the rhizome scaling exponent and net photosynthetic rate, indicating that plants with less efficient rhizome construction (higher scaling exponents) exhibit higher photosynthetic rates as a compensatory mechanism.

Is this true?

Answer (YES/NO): NO